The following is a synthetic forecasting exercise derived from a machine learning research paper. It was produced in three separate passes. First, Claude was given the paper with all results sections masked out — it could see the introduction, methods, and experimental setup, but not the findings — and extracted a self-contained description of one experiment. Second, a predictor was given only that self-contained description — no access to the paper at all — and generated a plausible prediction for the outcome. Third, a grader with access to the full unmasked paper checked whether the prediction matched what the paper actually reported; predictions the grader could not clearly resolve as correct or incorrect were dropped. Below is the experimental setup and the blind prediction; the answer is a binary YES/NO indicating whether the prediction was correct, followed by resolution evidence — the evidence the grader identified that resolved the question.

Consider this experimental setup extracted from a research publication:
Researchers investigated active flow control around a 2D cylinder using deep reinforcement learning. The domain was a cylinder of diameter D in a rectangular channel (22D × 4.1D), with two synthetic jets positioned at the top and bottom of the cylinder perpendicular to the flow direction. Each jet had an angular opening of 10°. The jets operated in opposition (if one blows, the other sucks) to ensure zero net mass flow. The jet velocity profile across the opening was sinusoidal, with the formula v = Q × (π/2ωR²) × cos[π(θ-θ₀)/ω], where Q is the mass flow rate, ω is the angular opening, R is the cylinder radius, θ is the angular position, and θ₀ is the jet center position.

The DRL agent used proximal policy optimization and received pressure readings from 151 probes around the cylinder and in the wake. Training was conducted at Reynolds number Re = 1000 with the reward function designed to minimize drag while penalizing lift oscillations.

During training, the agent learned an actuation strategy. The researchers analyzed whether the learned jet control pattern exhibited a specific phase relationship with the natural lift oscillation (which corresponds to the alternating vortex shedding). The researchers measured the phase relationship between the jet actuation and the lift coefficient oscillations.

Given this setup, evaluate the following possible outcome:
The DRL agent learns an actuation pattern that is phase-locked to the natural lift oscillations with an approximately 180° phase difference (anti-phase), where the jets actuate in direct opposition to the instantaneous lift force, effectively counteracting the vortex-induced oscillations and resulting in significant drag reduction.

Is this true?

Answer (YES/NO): YES